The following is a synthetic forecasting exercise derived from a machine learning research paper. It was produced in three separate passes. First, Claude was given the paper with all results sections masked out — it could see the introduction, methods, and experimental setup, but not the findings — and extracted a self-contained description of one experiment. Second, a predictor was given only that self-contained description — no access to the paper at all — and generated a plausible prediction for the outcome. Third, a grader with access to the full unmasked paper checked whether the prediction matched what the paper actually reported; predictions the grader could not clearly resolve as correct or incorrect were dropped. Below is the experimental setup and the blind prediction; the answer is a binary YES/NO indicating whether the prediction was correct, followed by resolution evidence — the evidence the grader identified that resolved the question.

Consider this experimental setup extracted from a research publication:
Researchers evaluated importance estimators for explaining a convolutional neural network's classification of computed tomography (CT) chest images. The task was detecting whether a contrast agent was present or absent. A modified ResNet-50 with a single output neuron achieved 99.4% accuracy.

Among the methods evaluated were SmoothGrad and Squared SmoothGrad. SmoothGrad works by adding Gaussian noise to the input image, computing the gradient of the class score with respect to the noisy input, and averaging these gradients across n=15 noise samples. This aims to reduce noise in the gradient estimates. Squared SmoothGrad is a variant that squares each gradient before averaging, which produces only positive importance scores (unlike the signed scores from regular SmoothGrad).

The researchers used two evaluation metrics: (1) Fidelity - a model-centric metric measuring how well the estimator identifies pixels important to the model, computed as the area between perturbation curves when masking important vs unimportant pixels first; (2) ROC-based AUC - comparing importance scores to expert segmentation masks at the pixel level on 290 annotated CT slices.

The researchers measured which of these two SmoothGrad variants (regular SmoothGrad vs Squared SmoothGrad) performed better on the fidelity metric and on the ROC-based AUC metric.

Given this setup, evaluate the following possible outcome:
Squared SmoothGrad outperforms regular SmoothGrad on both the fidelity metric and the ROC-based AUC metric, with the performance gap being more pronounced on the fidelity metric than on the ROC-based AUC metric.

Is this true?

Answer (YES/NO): NO